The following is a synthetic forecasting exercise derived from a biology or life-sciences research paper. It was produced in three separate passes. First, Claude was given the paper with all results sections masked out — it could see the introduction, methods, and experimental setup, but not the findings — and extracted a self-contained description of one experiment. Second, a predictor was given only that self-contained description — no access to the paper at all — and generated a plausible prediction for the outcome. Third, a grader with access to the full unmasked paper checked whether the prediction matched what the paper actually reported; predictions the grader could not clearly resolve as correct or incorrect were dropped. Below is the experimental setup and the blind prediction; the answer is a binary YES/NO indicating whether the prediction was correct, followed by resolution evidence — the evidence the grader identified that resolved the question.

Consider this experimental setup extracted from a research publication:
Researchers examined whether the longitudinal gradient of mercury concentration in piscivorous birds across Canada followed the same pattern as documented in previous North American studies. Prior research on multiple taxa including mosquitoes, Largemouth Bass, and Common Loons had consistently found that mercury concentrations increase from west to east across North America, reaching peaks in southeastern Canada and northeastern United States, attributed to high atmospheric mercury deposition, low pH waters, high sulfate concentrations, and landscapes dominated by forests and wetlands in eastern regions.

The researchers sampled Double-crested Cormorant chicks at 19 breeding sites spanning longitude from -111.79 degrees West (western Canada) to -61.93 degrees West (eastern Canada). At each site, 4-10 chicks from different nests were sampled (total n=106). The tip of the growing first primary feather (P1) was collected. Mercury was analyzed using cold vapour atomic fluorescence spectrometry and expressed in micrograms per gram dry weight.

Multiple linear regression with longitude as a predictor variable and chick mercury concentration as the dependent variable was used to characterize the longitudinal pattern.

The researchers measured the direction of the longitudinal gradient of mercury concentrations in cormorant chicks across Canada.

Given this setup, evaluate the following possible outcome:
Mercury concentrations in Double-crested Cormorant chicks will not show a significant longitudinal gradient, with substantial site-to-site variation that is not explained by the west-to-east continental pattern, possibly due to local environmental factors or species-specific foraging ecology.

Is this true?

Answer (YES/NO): NO